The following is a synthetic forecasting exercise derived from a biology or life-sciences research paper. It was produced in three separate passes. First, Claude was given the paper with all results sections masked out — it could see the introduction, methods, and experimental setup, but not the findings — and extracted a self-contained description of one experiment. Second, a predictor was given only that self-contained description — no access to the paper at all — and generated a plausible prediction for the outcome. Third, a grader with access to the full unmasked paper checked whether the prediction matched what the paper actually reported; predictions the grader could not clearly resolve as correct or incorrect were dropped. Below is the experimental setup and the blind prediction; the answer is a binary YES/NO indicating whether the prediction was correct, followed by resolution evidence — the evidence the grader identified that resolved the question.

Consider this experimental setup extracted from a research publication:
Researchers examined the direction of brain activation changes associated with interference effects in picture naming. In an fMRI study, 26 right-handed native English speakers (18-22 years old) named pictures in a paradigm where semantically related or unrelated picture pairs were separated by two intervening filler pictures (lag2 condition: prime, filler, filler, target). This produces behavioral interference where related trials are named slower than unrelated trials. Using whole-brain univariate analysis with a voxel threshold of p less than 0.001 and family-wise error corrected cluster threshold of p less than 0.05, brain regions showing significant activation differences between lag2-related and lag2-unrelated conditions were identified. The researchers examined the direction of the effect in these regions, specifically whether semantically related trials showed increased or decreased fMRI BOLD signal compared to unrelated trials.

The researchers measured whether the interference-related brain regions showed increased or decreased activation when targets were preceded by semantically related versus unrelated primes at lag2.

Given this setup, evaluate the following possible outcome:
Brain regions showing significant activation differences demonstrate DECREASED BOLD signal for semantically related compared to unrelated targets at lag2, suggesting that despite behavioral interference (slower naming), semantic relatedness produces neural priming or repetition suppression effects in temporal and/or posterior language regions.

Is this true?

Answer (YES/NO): NO